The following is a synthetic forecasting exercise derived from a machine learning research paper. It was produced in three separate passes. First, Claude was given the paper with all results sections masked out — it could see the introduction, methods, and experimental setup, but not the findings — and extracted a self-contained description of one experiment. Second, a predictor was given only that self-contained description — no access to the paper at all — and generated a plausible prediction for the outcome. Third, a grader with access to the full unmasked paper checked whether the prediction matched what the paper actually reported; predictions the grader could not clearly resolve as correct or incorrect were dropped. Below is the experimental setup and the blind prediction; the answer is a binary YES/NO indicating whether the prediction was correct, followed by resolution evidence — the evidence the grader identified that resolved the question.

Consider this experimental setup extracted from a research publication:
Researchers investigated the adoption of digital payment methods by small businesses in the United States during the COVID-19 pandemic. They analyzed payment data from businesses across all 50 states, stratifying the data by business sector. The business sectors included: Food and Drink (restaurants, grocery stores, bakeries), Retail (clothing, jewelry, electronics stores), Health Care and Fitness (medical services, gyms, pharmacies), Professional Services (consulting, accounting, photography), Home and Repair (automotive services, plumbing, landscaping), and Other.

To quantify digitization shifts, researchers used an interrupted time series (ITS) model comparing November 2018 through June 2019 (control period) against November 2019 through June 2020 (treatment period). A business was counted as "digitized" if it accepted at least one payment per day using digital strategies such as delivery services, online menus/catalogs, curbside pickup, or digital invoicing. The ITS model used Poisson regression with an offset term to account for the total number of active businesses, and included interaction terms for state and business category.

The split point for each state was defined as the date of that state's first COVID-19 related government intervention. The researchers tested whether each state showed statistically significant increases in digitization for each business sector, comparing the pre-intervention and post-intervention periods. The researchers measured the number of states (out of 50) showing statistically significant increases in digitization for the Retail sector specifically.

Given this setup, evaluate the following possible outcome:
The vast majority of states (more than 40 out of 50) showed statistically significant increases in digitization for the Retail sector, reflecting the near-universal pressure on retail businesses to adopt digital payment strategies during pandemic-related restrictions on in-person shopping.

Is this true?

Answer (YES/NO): YES